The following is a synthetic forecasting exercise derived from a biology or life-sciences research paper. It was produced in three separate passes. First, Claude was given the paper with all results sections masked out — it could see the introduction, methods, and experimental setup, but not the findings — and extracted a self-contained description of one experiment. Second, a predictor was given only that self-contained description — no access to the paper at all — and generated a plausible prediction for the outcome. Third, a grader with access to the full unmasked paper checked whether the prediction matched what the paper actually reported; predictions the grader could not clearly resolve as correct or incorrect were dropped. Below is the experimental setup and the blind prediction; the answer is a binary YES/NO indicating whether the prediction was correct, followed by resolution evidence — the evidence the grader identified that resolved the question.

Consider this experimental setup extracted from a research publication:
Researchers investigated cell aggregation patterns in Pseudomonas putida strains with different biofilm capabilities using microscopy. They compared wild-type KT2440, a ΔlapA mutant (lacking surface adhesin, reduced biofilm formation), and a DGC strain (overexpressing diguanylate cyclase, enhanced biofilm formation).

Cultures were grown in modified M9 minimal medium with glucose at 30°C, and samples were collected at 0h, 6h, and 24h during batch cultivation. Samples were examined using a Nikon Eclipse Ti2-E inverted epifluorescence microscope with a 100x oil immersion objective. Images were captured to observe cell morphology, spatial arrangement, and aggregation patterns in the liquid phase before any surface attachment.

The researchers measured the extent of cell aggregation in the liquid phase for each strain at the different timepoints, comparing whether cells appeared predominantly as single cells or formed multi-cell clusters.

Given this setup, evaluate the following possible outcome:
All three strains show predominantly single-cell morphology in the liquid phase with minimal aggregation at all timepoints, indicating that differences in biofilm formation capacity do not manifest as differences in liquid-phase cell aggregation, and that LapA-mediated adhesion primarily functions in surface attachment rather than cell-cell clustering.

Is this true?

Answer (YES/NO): NO